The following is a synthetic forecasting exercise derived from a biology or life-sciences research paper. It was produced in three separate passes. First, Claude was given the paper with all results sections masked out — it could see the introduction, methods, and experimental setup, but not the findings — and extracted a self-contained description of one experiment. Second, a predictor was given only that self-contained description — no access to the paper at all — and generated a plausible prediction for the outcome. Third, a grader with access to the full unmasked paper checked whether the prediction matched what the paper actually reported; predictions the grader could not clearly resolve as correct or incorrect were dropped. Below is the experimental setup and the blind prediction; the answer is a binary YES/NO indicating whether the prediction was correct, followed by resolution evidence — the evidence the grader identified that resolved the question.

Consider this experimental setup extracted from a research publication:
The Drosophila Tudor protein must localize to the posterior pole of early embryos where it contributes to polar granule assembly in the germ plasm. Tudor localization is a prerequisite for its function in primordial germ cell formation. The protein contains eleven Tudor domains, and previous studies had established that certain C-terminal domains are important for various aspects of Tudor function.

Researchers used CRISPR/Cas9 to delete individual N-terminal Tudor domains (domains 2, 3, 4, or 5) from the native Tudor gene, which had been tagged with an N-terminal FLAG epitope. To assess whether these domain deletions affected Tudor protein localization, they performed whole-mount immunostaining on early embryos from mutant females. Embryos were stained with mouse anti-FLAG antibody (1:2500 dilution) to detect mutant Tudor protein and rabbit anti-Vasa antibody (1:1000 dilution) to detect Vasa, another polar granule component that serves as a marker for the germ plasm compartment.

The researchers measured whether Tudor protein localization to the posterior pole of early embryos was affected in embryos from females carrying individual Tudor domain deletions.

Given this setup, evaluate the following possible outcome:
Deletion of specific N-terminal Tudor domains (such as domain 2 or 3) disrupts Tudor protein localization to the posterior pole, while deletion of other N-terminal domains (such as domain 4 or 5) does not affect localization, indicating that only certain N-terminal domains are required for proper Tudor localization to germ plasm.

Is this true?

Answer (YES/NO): NO